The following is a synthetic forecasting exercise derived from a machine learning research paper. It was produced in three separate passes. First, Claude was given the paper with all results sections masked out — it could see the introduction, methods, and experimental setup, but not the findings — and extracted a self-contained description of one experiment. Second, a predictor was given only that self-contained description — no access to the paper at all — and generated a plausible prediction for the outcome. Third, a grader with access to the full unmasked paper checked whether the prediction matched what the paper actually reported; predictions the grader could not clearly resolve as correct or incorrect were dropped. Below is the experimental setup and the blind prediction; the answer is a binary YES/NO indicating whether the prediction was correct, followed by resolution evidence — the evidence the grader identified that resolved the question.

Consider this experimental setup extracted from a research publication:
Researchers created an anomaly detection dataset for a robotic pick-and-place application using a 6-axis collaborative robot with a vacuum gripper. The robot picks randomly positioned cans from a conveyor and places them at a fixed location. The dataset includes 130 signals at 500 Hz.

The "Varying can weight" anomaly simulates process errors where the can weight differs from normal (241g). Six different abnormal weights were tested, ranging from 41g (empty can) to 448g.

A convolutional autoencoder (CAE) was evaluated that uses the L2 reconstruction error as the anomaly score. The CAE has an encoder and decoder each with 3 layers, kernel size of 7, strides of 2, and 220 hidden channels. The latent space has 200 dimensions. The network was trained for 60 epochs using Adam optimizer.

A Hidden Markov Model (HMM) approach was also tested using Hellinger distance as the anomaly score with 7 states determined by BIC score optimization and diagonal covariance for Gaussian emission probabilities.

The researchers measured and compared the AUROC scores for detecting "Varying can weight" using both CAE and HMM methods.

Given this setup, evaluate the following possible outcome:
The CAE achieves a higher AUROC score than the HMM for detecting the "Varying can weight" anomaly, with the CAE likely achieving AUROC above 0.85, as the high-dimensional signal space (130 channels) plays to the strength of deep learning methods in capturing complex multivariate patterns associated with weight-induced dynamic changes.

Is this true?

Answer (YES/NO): NO